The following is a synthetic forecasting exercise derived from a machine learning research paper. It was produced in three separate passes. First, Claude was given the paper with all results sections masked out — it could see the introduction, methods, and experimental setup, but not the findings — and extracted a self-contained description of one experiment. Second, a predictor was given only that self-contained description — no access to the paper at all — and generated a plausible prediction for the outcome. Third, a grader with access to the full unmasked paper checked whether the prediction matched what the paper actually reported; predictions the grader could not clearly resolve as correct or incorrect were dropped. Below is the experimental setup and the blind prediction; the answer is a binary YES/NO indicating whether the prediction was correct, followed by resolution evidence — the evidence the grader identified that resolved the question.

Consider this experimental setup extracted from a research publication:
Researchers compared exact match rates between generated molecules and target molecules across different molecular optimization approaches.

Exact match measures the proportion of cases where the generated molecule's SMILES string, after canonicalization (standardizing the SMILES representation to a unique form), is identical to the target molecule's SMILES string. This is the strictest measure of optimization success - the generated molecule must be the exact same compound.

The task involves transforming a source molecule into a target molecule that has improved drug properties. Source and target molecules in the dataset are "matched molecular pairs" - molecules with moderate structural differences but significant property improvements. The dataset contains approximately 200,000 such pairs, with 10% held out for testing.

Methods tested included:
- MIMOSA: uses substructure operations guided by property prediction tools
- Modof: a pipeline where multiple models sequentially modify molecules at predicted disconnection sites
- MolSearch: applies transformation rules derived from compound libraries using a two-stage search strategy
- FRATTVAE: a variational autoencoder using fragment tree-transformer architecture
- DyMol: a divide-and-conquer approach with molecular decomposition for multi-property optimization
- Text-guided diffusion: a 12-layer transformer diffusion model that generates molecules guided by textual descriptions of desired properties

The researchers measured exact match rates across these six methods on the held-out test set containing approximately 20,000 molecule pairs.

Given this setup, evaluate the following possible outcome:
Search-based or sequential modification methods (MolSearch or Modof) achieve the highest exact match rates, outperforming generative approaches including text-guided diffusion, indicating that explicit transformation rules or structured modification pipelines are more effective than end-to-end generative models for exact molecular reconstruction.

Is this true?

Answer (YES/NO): NO